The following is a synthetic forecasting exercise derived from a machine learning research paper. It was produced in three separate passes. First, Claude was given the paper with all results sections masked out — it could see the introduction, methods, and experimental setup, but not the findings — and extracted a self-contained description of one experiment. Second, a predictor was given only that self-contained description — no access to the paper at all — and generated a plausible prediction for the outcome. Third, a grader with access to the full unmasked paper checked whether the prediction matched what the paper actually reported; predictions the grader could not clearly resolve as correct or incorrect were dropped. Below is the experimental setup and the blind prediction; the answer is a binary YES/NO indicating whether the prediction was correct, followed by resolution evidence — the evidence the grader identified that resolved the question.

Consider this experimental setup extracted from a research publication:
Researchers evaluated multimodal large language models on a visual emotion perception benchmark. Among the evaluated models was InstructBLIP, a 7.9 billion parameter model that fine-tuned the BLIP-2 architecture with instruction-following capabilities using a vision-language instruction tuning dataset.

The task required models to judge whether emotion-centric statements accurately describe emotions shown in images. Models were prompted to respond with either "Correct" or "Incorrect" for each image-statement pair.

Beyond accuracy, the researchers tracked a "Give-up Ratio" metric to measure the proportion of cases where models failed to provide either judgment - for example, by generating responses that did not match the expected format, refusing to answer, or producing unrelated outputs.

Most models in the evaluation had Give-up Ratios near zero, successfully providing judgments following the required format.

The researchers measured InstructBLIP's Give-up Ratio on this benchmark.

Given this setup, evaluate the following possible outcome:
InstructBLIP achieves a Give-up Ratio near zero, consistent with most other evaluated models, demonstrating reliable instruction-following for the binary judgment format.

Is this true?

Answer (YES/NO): NO